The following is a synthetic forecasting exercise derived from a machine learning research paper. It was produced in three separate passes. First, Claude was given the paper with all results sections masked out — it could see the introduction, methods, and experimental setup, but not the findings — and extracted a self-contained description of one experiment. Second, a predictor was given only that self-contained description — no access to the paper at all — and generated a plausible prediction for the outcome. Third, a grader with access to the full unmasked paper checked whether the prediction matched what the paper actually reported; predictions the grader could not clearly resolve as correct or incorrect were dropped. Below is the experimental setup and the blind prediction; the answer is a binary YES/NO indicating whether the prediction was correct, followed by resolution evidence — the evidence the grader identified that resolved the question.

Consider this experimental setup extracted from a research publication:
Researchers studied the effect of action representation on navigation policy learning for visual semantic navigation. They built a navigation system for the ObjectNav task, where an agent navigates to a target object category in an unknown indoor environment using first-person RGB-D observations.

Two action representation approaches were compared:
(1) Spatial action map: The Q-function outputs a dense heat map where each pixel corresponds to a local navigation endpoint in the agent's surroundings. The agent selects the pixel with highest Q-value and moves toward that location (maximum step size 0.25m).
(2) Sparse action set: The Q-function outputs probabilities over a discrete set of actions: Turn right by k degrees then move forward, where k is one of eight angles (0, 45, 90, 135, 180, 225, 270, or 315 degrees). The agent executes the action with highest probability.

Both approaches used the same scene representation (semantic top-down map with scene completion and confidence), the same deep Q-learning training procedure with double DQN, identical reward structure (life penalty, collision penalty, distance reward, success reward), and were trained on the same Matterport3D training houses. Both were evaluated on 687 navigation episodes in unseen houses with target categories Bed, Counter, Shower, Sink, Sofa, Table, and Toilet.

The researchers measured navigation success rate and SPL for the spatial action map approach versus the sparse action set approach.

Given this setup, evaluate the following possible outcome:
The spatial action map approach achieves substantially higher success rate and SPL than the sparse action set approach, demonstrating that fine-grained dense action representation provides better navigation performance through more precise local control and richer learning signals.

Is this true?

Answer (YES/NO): YES